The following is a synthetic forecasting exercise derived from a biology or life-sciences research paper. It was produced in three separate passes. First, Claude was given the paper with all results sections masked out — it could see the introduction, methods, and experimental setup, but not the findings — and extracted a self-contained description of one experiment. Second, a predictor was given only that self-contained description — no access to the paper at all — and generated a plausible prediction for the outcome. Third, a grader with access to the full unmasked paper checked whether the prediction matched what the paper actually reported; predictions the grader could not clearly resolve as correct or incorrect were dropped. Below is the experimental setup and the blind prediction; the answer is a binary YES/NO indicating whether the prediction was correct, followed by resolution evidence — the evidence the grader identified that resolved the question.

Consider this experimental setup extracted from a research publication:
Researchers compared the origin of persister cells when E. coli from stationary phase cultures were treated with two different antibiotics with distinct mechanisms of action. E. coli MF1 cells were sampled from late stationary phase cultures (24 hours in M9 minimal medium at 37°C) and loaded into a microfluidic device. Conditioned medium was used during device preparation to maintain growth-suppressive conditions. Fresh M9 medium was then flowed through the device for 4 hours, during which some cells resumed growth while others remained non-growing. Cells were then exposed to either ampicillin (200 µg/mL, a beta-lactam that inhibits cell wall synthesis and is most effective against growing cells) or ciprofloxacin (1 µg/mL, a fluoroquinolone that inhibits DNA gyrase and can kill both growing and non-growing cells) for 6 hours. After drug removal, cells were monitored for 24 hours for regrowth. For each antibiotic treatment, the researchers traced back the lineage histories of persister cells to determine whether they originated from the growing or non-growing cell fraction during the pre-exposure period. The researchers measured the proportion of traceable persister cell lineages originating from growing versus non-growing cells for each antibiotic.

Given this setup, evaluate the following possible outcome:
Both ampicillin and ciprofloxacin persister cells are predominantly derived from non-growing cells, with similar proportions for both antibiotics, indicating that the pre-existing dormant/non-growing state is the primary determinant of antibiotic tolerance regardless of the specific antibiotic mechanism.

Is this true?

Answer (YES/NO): NO